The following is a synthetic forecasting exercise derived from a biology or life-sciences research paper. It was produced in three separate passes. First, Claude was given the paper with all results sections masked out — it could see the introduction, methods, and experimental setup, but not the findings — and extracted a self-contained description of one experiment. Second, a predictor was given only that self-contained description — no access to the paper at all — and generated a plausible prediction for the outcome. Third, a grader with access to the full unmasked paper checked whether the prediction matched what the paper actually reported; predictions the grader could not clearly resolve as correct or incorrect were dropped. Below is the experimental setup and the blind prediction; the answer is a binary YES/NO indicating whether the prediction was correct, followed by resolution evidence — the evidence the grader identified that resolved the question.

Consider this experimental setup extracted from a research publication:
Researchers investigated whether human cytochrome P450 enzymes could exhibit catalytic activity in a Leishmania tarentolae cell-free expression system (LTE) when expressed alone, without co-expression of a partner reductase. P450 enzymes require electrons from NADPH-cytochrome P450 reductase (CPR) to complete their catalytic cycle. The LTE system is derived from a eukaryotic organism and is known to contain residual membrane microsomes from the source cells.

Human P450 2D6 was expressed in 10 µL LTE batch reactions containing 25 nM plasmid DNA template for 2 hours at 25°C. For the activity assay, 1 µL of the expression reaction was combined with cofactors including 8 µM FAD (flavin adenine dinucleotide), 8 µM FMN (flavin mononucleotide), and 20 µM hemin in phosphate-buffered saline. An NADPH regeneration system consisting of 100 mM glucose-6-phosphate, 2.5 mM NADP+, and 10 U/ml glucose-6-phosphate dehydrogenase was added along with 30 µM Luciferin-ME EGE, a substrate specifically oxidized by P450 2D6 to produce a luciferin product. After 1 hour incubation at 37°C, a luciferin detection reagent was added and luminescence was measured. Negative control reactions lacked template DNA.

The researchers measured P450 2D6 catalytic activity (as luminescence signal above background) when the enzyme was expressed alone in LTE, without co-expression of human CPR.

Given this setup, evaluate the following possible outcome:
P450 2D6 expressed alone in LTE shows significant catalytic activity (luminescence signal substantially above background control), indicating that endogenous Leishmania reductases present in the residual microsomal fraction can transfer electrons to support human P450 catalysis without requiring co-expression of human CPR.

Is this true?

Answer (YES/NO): NO